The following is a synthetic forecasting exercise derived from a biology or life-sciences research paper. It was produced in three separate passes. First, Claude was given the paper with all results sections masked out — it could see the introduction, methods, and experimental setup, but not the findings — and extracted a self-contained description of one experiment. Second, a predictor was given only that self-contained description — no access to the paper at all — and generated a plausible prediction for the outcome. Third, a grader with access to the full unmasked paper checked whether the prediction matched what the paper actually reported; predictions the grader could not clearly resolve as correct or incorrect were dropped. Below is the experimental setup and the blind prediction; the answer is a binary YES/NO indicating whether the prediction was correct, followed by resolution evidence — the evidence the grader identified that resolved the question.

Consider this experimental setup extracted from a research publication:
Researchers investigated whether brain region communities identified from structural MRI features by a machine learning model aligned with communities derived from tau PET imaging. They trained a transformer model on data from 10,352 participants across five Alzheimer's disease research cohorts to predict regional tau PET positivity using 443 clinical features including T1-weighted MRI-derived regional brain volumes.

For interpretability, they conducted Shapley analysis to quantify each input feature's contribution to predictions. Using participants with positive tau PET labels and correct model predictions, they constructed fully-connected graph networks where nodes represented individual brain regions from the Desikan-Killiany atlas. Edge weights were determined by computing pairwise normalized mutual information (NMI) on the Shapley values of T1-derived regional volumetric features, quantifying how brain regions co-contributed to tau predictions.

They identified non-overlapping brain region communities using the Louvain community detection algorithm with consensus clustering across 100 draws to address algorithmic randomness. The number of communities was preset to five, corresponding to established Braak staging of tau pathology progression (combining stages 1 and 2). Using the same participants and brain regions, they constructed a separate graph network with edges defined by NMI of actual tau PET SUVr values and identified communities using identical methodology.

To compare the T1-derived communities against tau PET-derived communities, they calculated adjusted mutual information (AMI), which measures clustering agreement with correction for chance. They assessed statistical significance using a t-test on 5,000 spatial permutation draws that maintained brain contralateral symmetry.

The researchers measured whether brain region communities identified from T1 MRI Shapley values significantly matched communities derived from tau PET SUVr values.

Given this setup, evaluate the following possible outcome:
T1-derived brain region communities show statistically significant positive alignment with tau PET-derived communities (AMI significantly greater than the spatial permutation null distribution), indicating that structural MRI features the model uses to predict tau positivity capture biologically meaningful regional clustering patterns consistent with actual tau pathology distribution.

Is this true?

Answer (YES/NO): YES